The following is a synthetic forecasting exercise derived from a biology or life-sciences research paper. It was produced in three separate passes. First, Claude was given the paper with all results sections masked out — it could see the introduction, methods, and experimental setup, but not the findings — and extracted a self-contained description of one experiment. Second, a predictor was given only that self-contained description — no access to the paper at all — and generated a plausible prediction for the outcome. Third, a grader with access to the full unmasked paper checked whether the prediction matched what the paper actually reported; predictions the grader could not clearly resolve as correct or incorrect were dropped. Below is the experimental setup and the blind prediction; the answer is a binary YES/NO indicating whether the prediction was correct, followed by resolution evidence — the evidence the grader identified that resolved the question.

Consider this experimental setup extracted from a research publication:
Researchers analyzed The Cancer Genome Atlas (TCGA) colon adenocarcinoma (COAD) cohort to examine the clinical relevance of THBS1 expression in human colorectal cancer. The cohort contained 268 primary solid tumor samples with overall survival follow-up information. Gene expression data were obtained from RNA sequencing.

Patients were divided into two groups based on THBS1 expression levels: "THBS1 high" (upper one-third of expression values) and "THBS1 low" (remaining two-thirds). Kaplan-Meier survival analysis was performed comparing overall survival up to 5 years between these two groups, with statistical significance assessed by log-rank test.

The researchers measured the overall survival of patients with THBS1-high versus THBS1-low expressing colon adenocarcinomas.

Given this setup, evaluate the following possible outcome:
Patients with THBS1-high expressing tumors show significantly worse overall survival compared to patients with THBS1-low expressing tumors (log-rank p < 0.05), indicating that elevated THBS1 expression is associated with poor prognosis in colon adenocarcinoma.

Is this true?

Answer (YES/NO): YES